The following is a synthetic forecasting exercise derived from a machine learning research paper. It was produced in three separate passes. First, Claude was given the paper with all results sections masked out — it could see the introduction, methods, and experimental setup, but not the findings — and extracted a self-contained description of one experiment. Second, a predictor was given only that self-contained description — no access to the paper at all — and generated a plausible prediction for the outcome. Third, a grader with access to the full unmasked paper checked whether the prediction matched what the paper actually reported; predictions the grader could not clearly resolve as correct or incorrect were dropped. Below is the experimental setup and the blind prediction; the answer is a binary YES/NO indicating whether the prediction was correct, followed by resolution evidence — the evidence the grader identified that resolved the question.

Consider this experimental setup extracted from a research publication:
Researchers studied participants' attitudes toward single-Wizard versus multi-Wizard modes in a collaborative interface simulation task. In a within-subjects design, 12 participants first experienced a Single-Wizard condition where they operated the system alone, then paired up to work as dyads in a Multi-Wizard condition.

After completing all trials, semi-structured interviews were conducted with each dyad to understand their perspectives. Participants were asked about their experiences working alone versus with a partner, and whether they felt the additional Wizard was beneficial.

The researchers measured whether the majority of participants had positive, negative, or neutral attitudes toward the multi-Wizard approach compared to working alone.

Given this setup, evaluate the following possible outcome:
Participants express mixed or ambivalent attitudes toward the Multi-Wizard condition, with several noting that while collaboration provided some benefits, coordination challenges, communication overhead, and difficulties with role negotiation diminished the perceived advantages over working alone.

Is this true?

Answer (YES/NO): YES